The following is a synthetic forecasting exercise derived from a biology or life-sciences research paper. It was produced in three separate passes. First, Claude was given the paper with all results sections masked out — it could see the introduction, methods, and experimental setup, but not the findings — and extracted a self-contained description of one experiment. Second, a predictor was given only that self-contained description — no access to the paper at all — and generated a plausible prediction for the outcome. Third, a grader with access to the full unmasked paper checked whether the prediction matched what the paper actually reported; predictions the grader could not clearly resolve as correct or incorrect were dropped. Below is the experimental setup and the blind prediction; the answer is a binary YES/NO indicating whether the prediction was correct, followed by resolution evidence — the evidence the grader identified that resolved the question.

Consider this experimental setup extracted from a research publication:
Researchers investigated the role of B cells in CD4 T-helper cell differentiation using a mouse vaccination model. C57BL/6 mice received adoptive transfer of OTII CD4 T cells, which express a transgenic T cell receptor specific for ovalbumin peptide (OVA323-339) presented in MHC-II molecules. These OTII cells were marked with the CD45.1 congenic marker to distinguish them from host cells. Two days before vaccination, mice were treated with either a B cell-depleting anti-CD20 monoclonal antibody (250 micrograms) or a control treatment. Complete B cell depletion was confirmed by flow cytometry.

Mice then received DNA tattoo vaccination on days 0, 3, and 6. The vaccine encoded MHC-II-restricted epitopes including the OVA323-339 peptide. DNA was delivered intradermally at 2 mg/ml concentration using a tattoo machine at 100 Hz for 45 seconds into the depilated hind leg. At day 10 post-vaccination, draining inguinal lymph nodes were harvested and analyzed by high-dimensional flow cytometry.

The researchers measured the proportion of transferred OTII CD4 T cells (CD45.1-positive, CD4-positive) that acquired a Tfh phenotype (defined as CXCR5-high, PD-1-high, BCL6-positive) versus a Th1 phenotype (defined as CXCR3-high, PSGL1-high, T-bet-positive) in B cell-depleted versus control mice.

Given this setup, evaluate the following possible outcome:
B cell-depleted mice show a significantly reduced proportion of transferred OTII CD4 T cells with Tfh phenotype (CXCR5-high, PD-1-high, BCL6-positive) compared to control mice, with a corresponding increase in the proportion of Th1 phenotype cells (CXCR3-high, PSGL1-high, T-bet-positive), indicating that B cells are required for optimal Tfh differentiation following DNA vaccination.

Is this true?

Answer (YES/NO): NO